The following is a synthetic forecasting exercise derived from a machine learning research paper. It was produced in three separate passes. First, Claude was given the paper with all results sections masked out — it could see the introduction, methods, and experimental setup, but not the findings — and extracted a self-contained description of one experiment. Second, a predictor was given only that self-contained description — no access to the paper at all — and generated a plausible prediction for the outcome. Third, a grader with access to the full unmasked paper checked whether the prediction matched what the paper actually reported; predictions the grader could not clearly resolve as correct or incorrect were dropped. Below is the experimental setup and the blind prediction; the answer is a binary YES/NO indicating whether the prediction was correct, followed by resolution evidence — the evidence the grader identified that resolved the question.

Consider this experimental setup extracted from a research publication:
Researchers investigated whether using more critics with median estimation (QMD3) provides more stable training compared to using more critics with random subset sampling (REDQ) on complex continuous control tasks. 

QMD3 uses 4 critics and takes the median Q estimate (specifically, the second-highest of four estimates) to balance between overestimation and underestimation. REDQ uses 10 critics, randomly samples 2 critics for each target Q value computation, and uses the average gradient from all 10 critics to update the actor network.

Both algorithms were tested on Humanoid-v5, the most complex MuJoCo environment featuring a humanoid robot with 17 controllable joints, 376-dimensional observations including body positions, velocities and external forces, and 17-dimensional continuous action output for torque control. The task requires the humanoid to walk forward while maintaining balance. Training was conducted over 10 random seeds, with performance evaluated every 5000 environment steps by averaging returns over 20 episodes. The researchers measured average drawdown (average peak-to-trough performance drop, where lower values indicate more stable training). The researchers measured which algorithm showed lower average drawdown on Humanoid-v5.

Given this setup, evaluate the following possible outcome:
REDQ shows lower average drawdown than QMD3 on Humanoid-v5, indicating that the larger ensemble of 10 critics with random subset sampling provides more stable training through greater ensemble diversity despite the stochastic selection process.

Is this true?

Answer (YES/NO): NO